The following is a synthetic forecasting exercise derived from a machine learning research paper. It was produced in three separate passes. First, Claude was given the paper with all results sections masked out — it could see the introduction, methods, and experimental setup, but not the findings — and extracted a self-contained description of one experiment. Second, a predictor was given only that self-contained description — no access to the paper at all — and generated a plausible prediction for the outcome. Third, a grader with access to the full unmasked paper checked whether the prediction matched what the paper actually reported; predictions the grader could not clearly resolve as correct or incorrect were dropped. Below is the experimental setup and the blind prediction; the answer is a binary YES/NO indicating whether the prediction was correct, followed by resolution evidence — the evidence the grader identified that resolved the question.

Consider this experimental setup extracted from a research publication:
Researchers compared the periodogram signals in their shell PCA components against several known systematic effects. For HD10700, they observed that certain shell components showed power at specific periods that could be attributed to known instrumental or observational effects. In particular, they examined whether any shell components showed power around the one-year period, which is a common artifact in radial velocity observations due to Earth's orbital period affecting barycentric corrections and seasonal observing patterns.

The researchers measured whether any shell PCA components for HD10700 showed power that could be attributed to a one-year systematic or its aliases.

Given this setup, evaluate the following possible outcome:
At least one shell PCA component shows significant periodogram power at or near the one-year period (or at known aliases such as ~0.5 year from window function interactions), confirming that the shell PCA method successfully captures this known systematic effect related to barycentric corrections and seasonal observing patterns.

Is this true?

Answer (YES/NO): YES